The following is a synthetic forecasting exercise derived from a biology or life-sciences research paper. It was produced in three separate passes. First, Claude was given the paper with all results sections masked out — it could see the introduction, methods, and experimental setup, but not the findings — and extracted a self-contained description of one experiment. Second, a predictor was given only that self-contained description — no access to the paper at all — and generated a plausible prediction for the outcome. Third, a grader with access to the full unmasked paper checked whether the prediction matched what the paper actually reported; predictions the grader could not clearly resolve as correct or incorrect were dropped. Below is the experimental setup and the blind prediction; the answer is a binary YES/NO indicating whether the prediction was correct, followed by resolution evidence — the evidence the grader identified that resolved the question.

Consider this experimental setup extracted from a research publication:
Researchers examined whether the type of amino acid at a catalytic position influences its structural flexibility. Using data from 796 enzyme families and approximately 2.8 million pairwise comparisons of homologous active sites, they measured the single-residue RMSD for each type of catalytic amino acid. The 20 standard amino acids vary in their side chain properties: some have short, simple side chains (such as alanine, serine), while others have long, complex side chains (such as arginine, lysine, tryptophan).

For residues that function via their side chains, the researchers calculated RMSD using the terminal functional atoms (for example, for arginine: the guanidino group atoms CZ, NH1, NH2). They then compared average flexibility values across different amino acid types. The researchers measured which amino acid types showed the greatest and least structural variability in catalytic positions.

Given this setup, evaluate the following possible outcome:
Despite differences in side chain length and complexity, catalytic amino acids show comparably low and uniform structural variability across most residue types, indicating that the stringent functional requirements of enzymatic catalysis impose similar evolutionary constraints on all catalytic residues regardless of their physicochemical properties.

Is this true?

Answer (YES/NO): NO